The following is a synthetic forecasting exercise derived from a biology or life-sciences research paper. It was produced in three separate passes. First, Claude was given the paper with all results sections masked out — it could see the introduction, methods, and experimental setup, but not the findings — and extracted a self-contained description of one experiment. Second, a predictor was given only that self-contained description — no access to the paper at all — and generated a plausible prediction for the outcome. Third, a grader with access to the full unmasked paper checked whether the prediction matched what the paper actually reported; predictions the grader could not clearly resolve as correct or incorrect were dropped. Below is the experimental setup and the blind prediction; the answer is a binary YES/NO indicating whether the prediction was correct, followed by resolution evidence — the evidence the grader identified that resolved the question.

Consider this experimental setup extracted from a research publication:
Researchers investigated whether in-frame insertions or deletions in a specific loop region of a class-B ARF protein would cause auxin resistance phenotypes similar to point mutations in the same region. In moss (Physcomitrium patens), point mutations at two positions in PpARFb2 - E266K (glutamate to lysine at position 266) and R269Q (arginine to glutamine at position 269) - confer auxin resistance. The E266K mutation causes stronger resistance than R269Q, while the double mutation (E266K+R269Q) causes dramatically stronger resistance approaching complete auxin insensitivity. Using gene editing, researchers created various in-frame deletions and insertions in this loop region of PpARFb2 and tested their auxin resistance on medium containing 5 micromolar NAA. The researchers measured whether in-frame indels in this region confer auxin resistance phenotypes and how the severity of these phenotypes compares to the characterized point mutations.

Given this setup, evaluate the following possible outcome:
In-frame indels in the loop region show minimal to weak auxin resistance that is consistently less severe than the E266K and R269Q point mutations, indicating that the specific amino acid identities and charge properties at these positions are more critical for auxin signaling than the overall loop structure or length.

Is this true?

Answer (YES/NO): NO